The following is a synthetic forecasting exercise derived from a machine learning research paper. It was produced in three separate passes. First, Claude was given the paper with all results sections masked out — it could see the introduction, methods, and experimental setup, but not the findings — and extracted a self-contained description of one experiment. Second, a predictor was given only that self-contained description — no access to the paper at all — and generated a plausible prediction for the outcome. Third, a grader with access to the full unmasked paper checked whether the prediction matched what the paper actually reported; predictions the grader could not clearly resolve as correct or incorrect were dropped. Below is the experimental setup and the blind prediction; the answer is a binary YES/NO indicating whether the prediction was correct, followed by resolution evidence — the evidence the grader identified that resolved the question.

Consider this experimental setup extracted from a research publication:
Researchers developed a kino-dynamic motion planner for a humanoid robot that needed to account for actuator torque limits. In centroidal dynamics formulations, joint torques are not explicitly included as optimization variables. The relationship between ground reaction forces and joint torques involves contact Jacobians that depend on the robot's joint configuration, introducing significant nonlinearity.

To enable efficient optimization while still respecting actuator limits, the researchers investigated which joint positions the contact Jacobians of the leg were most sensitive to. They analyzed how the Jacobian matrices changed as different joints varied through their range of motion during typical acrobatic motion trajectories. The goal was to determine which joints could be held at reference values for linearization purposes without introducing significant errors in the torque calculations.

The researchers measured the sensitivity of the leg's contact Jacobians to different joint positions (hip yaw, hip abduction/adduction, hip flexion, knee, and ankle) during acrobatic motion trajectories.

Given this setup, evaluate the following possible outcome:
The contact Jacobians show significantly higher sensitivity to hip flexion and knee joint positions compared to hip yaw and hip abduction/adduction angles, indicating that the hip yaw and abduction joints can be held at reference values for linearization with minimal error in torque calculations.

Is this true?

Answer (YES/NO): YES